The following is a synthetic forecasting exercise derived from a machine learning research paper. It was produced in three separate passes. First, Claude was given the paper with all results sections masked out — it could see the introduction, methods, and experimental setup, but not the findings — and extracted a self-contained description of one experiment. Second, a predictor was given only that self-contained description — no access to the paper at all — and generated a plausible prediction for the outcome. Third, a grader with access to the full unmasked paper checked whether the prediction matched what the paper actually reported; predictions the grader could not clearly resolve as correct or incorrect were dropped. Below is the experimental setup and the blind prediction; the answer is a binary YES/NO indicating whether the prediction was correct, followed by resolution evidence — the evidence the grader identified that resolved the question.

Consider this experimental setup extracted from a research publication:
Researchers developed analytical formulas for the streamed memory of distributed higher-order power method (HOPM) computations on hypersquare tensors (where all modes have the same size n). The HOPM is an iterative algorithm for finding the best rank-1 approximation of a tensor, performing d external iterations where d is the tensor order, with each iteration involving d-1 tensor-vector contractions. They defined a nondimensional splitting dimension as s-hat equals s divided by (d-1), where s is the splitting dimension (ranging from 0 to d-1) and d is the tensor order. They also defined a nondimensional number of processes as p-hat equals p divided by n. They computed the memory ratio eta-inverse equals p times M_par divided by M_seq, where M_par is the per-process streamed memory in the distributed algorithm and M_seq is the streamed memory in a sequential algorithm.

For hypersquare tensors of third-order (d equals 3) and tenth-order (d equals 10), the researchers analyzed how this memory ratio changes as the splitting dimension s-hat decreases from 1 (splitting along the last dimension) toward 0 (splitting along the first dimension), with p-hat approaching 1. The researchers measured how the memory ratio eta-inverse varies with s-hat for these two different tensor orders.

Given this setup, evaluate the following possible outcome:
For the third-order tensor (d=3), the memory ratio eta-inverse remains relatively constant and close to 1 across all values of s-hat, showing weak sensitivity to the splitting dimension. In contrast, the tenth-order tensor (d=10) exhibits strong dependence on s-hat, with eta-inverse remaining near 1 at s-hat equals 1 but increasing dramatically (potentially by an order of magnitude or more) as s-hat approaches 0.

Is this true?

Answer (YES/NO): NO